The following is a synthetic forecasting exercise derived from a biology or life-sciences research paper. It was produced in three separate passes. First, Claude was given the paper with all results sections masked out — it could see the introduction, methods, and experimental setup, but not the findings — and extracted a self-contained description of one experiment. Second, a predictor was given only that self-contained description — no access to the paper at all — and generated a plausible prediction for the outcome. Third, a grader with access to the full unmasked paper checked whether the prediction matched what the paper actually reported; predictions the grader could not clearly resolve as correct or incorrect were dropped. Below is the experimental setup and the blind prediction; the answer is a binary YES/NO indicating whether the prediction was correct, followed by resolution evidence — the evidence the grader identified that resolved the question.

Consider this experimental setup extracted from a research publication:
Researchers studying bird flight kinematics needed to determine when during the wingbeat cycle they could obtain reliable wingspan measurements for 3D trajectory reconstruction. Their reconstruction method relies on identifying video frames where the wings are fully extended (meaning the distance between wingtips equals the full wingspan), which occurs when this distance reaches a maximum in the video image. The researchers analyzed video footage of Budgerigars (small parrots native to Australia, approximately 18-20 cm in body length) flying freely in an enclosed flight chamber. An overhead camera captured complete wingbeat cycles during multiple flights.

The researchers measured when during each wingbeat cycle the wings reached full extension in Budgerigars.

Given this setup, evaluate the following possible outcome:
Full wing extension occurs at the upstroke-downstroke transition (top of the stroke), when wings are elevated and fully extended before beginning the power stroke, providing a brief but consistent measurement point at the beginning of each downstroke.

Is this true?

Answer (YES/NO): NO